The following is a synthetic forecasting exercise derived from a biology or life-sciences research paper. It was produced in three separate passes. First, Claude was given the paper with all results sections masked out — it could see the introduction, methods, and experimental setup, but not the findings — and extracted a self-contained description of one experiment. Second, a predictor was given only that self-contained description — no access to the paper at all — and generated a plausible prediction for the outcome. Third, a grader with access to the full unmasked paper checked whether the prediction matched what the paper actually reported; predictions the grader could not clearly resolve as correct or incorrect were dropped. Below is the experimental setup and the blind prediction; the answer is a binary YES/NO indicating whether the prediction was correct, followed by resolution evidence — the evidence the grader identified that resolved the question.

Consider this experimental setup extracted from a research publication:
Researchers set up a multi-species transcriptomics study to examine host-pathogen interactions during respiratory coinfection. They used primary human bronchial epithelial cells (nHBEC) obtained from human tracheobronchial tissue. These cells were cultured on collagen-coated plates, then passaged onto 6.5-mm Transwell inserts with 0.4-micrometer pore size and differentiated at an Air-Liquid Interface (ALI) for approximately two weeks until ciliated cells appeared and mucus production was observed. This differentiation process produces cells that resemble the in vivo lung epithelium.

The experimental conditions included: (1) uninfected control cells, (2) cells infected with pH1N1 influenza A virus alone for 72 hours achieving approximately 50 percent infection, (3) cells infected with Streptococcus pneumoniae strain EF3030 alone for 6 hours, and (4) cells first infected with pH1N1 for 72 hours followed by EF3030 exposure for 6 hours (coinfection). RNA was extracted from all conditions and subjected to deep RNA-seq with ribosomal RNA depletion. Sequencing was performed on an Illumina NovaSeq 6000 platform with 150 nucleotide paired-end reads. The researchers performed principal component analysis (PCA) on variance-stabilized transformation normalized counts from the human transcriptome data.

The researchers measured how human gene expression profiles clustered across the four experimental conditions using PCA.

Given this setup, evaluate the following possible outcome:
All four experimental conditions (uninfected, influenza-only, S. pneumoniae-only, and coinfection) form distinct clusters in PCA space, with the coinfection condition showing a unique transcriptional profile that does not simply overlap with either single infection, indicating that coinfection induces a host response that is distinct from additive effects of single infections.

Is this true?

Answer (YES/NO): NO